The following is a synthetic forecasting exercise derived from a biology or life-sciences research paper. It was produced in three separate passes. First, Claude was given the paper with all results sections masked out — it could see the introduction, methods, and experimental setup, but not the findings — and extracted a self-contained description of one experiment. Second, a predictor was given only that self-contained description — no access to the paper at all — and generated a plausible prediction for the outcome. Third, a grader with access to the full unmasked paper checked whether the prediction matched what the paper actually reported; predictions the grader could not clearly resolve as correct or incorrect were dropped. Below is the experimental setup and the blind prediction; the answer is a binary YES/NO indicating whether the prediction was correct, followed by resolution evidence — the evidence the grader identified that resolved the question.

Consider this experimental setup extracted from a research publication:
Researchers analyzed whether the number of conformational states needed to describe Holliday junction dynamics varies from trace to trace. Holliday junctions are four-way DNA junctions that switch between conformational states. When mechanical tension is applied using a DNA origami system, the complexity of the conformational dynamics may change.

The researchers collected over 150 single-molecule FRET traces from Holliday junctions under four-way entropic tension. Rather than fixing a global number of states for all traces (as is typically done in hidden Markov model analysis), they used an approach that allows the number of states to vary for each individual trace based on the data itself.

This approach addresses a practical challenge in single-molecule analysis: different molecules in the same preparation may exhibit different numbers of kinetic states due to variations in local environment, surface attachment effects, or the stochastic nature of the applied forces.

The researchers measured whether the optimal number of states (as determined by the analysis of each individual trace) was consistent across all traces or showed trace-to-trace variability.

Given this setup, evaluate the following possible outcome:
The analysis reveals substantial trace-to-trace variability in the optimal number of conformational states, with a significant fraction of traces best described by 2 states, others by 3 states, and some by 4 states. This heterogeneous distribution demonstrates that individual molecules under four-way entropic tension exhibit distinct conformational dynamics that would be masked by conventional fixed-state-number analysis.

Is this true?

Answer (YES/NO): YES